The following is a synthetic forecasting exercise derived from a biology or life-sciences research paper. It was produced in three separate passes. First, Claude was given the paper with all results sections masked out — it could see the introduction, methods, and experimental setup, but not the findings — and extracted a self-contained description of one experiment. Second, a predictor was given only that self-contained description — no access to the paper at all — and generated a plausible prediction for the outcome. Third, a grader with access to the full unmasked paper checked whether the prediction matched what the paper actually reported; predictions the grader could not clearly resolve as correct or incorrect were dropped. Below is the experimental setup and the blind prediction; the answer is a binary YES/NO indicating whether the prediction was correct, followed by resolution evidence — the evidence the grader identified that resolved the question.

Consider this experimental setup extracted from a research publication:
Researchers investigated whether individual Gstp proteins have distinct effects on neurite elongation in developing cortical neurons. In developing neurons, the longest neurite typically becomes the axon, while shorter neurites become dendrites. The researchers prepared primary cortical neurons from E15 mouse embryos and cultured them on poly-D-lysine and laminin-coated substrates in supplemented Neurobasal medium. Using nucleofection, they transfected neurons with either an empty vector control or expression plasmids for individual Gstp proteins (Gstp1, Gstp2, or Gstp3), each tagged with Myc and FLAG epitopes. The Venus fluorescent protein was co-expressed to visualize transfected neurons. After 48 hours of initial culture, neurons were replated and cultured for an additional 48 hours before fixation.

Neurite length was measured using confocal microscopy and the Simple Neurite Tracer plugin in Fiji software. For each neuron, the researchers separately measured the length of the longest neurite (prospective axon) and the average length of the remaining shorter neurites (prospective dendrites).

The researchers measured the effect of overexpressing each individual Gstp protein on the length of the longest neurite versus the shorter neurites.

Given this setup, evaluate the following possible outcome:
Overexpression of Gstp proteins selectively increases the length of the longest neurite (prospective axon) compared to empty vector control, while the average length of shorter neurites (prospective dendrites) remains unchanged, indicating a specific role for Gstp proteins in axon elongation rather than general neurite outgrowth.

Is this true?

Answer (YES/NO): NO